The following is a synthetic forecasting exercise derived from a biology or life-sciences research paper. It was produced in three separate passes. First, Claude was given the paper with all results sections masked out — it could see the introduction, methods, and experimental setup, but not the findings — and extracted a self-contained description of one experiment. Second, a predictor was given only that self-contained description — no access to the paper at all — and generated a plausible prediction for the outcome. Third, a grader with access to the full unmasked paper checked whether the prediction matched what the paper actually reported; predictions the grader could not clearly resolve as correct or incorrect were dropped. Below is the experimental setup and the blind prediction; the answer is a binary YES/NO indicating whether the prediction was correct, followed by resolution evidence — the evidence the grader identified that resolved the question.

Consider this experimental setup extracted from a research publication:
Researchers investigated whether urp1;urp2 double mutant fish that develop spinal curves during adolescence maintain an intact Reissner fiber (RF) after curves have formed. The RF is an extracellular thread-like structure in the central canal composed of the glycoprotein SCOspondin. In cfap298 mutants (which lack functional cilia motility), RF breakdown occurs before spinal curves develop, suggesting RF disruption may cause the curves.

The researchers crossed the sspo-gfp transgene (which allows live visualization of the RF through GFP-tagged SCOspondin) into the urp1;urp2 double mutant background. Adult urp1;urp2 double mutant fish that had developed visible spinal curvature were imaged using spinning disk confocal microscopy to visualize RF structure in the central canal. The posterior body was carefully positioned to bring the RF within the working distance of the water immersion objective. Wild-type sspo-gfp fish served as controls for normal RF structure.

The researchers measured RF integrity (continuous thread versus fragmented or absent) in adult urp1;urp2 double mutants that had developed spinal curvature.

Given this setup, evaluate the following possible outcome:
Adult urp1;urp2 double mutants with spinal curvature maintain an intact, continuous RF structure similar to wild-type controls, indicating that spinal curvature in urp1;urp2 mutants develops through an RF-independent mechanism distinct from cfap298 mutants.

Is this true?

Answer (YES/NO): YES